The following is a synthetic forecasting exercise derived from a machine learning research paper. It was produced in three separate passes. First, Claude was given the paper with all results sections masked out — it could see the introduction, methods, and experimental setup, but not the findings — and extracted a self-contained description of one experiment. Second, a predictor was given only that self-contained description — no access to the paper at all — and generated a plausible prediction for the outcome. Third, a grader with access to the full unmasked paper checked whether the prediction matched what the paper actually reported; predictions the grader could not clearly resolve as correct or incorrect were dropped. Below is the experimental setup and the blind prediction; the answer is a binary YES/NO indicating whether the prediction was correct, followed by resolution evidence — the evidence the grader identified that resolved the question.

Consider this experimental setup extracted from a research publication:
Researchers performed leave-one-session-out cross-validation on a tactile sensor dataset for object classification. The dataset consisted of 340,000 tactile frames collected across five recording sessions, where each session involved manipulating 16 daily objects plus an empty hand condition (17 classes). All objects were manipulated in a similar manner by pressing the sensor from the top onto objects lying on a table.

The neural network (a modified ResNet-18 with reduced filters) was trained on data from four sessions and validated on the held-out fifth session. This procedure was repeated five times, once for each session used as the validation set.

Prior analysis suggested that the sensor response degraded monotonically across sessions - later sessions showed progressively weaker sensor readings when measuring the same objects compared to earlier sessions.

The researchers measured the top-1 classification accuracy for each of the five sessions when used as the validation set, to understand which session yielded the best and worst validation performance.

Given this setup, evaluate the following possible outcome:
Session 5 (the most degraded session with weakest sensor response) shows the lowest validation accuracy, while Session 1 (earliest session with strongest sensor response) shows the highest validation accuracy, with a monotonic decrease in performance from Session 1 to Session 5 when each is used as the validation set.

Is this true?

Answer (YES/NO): NO